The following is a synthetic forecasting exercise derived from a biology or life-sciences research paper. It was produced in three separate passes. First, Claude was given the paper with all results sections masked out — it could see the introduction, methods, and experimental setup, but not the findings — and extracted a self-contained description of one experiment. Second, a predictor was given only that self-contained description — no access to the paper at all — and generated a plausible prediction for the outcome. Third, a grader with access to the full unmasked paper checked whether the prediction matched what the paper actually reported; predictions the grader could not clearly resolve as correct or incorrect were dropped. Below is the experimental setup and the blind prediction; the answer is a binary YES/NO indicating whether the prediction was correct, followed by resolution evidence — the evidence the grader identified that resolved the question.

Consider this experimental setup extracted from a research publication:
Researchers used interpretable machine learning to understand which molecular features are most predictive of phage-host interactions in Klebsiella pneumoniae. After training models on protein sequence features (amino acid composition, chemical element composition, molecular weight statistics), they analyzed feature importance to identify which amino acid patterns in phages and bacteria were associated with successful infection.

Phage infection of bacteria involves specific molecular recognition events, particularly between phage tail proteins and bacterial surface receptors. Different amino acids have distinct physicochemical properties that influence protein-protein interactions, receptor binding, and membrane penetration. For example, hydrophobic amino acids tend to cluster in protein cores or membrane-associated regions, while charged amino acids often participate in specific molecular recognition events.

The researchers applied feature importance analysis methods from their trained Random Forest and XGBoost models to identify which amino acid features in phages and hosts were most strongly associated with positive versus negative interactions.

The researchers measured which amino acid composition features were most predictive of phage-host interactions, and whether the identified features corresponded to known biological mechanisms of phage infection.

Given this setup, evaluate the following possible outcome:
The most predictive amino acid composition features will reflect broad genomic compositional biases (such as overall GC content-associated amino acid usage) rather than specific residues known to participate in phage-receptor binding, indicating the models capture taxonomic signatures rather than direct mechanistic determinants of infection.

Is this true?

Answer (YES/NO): NO